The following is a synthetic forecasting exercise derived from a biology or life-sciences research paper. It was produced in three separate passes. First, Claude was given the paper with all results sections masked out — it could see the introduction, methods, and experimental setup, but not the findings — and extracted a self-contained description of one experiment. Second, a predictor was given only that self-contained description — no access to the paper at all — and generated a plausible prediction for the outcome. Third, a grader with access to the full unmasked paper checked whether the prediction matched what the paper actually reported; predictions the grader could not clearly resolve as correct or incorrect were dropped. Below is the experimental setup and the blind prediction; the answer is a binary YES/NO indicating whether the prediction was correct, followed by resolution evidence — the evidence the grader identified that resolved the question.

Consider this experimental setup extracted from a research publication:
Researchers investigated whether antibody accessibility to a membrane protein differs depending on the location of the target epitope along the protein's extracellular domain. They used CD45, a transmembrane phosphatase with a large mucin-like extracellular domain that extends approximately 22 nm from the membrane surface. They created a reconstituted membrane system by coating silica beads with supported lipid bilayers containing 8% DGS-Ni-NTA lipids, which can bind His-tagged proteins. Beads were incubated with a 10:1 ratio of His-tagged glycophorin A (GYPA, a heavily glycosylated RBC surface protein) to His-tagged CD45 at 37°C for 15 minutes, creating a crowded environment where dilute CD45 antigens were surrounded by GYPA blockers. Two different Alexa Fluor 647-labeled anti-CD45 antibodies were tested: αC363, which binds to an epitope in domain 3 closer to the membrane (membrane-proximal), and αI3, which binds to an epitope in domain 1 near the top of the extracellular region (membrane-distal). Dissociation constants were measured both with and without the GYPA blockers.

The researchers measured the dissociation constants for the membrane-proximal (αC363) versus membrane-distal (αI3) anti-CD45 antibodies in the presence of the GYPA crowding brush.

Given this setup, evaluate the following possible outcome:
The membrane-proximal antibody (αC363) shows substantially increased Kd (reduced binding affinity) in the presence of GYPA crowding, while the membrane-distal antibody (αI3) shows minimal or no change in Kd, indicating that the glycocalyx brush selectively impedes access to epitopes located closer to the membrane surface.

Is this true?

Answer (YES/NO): NO